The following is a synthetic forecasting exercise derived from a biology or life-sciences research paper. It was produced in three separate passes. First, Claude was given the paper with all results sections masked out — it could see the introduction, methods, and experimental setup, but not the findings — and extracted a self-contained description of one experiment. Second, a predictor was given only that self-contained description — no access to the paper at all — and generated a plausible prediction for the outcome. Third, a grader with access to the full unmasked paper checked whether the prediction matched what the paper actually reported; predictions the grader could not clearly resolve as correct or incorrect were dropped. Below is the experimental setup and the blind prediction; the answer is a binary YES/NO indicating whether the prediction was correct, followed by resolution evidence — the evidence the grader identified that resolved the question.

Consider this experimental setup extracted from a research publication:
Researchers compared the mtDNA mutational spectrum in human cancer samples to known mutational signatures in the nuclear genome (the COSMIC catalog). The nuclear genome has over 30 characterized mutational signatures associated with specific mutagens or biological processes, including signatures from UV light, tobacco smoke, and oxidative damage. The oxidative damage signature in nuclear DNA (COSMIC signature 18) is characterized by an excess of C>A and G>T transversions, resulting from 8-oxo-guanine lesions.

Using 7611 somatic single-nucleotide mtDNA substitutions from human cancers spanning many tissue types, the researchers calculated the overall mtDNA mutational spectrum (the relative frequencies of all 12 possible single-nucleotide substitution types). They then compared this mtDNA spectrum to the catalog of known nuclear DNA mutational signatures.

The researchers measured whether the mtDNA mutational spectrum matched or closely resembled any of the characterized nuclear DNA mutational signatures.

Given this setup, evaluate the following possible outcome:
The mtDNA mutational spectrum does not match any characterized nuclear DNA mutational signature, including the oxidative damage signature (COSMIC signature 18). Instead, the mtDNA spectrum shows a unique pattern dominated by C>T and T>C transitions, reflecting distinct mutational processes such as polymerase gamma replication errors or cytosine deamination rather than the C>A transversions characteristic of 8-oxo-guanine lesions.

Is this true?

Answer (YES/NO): YES